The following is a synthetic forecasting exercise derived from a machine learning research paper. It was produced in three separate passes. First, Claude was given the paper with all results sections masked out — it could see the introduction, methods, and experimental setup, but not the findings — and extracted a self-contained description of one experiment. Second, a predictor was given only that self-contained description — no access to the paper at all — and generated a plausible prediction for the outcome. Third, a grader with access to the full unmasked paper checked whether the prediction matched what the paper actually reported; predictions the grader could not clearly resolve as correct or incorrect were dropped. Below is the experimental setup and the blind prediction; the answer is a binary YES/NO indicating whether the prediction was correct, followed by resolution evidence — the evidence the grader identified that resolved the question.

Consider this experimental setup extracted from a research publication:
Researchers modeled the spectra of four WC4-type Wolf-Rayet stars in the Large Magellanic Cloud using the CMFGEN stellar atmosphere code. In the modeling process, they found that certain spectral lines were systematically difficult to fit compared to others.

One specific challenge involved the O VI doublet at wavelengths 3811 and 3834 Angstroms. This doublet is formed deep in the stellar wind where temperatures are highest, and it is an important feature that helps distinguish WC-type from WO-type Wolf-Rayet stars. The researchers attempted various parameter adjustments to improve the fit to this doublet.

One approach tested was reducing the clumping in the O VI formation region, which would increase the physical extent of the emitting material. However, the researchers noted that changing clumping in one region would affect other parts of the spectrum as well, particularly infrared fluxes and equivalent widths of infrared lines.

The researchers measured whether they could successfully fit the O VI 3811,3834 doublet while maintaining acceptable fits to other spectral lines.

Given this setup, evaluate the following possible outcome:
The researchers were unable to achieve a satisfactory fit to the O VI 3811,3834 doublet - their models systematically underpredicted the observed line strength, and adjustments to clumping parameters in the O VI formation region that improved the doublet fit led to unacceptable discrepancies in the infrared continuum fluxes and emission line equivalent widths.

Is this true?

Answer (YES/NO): YES